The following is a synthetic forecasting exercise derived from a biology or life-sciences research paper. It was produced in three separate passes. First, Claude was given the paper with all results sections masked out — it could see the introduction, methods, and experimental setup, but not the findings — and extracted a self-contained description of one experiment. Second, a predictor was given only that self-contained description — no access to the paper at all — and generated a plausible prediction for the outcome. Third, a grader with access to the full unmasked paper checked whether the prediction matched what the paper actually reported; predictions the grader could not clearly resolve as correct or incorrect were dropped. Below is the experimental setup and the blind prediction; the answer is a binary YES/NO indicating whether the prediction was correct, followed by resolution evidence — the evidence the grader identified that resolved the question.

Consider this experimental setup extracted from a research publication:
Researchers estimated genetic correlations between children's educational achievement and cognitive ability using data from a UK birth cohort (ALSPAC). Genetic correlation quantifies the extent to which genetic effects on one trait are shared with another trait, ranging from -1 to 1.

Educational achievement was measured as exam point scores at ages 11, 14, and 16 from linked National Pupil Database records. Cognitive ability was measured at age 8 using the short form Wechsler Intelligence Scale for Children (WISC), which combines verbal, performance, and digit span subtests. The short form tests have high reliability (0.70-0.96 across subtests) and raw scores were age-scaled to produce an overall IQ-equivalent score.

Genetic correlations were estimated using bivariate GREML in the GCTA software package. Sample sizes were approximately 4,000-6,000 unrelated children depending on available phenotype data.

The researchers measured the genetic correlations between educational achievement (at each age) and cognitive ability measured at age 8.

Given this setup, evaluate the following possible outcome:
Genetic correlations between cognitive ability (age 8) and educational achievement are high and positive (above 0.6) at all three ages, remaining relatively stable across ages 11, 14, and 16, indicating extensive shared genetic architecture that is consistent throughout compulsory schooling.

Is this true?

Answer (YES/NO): YES